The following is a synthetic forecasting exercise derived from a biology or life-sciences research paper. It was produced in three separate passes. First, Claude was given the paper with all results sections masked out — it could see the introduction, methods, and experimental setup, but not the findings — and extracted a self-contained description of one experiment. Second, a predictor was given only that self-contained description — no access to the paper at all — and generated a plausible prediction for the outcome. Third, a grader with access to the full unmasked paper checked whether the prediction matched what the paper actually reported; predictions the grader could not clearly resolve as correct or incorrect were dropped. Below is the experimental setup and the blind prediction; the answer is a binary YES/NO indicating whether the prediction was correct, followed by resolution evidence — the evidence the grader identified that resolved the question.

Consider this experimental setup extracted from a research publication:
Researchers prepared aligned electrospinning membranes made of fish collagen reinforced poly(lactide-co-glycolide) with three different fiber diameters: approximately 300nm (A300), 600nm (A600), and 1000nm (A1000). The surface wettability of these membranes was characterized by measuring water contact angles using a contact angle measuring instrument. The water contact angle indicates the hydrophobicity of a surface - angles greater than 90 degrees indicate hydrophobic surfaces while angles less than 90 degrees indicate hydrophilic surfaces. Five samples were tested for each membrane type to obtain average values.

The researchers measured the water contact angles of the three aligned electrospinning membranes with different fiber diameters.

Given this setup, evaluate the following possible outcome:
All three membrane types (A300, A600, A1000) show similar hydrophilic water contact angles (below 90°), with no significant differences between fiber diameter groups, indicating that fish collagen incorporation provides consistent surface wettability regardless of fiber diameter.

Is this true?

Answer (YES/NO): NO